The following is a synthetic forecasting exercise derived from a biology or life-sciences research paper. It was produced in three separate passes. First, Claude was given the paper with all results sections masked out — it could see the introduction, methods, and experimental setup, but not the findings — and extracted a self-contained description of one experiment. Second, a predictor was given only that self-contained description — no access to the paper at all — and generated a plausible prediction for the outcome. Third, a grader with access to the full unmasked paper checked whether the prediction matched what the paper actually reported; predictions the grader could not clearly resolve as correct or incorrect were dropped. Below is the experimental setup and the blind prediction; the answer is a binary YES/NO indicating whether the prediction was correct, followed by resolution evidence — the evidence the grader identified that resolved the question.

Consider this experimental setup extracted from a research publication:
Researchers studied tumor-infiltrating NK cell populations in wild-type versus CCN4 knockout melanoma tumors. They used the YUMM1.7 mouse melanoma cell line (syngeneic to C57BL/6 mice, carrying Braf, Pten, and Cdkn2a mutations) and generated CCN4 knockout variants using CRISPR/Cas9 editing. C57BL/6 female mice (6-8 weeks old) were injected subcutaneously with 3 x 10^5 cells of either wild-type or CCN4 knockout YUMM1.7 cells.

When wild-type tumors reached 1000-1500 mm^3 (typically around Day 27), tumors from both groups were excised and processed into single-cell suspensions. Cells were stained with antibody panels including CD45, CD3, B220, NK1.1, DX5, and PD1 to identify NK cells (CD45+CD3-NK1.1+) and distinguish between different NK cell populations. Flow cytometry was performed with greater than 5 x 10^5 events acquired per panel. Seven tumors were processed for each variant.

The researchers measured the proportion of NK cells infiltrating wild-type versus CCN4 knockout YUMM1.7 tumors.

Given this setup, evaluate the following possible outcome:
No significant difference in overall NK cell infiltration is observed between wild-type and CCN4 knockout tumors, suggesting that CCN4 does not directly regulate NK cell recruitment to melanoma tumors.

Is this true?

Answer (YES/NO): NO